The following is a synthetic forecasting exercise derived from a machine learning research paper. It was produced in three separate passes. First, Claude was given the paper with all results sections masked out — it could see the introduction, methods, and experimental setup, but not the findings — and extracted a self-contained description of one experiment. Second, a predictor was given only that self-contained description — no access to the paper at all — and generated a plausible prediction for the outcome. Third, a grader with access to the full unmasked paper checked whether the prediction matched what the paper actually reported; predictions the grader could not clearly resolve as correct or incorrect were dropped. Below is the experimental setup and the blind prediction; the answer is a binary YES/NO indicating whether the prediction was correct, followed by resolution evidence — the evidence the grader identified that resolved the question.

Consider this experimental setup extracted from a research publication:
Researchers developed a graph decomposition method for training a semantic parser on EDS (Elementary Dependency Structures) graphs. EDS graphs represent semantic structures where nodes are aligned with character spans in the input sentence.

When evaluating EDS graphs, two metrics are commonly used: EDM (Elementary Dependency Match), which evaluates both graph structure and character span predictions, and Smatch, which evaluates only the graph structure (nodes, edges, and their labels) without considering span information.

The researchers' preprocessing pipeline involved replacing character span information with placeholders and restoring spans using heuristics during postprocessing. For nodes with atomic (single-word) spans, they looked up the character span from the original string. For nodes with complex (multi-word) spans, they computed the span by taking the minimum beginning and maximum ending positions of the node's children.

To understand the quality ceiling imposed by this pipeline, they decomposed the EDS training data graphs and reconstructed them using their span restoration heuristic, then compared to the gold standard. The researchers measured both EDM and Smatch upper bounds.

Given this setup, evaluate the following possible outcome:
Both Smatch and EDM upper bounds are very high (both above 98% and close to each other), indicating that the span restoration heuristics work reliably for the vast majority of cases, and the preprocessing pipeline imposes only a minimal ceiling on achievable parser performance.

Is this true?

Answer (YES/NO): NO